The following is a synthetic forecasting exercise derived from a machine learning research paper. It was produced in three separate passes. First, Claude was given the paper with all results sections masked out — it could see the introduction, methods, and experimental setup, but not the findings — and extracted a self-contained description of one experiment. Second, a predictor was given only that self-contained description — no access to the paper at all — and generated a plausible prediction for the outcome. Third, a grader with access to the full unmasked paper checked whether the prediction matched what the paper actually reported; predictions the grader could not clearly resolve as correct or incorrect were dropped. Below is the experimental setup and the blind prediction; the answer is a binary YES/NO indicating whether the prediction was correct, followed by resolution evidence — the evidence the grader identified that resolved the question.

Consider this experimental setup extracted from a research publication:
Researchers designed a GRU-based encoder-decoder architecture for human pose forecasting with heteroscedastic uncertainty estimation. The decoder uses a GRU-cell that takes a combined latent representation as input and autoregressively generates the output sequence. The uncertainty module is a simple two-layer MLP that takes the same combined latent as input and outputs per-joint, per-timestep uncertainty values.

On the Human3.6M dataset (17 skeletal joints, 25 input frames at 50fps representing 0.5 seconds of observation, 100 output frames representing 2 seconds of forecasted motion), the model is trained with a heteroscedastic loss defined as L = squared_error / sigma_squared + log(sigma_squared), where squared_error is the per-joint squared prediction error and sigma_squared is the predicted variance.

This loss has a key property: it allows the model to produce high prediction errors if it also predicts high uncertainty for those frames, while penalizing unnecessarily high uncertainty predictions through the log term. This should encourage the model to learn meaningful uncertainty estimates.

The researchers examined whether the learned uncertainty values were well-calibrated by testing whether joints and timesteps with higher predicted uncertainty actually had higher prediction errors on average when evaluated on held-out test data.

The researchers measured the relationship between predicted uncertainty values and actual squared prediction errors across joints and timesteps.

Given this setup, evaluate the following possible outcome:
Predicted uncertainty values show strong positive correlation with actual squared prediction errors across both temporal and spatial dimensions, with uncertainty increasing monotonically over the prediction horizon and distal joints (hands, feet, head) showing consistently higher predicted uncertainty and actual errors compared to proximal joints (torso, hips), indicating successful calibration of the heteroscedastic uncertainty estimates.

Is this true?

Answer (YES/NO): NO